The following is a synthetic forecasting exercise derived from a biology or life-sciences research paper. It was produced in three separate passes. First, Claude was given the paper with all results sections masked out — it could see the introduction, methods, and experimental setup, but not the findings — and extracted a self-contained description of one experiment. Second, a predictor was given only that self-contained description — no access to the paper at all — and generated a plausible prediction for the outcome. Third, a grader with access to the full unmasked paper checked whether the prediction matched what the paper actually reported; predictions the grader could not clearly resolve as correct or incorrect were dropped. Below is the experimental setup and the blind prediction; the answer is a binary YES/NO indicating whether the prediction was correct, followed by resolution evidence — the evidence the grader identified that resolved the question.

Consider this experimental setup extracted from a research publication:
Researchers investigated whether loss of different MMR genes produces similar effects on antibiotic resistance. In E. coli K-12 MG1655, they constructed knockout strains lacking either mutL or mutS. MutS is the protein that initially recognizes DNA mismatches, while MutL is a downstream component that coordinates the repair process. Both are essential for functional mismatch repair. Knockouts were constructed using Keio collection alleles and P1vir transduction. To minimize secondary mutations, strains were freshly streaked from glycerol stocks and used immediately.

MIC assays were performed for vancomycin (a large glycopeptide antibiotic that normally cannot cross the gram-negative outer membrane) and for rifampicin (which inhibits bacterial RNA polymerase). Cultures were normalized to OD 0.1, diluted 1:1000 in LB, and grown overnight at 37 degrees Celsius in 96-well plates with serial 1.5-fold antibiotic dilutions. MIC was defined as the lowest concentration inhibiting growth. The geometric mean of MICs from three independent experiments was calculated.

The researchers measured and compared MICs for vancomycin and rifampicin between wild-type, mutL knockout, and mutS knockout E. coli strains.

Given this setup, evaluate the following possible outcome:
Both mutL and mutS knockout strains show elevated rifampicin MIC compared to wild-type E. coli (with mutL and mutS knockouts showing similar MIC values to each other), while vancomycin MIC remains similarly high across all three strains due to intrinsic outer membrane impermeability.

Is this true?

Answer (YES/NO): NO